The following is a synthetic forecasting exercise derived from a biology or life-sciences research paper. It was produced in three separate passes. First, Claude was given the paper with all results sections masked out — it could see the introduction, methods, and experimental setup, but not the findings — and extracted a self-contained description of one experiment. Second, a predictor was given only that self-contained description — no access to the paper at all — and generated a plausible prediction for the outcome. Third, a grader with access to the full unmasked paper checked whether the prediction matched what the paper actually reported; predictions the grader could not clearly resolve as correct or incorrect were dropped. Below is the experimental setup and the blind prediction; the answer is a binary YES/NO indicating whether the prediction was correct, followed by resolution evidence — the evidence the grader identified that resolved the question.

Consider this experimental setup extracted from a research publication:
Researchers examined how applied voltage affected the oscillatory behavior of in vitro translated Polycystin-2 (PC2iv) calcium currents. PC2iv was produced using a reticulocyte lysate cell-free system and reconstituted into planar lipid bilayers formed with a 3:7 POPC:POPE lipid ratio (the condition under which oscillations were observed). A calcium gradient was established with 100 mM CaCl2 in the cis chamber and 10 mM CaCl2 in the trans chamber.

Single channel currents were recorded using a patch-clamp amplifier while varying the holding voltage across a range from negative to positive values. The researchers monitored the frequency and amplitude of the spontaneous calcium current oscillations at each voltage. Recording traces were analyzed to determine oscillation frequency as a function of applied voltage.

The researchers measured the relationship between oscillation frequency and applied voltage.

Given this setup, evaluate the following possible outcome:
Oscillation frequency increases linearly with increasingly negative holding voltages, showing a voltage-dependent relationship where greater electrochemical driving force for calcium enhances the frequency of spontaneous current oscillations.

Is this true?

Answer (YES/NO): NO